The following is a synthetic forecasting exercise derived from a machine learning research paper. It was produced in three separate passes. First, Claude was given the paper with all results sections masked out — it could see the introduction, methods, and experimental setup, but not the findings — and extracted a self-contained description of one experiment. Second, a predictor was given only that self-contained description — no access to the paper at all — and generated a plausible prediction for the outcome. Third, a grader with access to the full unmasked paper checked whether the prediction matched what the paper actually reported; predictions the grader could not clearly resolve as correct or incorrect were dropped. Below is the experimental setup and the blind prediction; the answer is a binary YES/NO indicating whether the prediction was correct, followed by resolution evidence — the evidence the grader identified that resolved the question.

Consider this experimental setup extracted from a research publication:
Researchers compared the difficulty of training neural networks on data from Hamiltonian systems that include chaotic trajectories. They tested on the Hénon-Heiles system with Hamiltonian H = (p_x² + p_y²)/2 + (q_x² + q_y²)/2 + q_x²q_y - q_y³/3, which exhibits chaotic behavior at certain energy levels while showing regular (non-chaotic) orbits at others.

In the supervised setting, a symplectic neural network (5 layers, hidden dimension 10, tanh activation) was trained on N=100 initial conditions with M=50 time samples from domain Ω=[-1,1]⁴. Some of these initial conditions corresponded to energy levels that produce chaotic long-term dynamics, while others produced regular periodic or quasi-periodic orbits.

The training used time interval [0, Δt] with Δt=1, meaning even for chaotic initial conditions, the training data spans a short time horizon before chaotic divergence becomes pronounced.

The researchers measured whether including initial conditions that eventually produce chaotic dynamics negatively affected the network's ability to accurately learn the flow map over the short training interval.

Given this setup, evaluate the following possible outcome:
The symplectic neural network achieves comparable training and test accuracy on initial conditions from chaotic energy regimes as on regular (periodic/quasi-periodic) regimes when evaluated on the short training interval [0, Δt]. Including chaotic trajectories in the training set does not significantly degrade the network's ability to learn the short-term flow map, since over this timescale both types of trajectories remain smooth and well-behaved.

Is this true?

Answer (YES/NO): YES